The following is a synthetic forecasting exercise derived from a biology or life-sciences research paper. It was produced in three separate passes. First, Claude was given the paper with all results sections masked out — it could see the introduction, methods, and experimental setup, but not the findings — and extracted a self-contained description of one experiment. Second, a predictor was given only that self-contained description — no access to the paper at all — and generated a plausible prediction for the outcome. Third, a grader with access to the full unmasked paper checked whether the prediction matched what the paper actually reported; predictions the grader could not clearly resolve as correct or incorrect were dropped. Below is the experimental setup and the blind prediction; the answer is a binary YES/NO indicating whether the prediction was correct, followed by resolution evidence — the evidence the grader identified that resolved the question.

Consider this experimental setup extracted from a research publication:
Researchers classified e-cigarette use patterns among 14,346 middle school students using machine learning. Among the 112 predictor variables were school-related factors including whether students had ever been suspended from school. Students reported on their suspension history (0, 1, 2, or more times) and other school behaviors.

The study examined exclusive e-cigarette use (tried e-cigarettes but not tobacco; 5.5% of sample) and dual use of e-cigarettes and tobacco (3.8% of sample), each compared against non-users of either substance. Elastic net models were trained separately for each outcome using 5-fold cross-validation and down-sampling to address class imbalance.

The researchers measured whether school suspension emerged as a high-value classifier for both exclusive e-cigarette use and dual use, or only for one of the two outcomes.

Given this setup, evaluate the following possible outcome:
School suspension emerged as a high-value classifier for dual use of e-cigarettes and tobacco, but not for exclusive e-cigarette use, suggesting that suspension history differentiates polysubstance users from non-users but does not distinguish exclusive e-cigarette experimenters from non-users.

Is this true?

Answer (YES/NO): NO